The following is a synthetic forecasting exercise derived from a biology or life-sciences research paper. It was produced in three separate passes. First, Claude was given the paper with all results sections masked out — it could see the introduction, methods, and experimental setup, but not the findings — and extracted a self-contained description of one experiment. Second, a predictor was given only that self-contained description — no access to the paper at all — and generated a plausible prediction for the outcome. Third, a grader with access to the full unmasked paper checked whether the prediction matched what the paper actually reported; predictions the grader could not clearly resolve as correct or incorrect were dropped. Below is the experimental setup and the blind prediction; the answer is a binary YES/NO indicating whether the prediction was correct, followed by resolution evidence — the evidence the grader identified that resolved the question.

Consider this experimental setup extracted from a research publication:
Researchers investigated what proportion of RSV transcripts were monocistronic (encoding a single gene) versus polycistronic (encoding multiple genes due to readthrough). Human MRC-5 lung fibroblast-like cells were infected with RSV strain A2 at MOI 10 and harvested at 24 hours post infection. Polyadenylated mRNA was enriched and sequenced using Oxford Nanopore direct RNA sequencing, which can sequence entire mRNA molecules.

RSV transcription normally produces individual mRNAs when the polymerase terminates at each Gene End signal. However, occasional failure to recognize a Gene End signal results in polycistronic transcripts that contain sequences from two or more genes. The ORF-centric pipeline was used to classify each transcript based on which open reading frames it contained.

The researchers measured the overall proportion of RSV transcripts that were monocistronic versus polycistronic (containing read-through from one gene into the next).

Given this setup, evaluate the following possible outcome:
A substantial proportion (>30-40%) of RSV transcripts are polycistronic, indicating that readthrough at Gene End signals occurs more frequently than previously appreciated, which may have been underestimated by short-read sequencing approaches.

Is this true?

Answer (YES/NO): NO